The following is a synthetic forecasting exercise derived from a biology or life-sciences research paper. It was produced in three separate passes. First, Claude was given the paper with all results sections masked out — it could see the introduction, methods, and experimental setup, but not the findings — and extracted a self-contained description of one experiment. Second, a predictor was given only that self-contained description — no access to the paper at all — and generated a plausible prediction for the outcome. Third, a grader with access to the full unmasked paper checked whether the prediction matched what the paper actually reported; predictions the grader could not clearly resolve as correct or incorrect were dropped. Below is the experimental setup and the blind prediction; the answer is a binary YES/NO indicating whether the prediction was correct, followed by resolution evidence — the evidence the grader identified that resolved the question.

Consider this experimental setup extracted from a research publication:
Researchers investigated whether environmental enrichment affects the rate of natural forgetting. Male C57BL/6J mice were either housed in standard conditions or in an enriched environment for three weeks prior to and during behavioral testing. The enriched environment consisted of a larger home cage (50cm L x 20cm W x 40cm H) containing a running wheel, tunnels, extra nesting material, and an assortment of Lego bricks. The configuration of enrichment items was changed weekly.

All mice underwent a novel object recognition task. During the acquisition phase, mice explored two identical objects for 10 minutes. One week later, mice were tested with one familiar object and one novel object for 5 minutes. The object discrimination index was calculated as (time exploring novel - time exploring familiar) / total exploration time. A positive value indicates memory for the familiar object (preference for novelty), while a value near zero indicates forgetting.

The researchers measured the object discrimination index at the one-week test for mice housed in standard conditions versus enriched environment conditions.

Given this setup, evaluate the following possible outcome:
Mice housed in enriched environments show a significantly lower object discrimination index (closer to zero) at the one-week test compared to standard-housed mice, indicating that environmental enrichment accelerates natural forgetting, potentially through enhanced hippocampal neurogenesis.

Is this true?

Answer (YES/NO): NO